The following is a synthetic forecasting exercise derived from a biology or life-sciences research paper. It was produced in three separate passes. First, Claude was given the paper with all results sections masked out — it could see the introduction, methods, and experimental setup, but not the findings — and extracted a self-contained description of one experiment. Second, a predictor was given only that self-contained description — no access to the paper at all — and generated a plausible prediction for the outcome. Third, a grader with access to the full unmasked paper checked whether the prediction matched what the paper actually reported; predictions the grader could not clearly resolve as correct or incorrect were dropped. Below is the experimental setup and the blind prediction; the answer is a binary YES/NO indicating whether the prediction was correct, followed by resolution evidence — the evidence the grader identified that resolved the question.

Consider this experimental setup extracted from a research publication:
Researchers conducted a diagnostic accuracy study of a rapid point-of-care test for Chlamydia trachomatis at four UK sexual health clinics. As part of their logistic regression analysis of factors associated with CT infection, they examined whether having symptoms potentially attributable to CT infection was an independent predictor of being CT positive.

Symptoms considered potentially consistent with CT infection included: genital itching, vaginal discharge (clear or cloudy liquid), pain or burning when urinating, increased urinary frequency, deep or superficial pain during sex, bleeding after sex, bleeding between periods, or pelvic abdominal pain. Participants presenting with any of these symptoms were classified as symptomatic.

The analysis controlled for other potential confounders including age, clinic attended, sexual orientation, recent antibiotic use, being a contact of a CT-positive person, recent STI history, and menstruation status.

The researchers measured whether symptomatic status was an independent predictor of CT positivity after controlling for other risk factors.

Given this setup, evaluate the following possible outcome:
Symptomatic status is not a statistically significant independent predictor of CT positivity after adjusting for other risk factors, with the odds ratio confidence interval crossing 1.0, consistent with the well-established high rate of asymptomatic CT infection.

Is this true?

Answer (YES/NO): YES